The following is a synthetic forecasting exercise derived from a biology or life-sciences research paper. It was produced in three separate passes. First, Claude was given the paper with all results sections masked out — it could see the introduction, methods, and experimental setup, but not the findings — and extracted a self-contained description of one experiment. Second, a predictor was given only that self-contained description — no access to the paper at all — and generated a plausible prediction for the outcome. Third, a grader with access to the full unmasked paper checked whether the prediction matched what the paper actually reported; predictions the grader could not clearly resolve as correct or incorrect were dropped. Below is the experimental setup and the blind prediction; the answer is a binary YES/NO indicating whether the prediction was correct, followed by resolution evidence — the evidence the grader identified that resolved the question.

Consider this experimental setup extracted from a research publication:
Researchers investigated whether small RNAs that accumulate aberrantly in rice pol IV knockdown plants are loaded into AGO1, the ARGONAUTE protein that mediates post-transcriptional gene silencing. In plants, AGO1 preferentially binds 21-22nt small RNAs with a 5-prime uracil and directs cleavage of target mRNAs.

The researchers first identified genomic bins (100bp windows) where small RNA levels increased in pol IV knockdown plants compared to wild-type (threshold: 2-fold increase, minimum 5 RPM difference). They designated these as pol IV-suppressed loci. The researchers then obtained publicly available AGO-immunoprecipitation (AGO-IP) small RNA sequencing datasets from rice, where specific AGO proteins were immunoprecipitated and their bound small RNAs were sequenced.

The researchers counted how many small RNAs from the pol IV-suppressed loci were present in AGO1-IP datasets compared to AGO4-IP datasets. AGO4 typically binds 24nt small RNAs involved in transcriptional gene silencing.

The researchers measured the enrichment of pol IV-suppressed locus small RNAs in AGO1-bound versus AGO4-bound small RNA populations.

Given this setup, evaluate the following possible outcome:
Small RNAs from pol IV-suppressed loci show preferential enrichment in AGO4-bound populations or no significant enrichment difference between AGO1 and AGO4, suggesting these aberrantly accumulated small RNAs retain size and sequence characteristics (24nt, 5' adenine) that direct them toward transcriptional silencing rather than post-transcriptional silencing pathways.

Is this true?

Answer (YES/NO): NO